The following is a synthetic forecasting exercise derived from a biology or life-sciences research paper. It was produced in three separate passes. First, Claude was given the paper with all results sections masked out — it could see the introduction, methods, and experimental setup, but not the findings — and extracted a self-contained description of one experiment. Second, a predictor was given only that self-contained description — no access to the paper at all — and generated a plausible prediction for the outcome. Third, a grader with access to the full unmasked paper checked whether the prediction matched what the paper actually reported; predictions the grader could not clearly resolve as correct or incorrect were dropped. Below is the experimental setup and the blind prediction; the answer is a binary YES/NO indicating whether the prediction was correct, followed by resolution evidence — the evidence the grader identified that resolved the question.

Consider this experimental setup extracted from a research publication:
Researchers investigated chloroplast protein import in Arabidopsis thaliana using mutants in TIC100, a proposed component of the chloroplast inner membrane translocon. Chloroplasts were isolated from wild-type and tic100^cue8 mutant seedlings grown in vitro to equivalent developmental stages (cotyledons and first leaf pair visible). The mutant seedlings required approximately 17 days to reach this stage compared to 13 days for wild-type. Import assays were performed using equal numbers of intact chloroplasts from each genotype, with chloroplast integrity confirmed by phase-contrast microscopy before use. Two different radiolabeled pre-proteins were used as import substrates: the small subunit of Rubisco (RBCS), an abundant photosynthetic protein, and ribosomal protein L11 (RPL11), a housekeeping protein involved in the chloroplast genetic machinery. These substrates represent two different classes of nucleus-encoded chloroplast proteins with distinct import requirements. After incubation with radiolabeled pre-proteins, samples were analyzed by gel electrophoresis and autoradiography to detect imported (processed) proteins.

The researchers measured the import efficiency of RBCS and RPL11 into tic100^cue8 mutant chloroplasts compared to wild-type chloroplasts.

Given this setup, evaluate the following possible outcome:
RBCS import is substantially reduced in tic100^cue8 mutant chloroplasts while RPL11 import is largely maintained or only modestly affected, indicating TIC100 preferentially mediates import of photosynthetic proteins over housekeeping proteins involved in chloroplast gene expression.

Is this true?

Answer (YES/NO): NO